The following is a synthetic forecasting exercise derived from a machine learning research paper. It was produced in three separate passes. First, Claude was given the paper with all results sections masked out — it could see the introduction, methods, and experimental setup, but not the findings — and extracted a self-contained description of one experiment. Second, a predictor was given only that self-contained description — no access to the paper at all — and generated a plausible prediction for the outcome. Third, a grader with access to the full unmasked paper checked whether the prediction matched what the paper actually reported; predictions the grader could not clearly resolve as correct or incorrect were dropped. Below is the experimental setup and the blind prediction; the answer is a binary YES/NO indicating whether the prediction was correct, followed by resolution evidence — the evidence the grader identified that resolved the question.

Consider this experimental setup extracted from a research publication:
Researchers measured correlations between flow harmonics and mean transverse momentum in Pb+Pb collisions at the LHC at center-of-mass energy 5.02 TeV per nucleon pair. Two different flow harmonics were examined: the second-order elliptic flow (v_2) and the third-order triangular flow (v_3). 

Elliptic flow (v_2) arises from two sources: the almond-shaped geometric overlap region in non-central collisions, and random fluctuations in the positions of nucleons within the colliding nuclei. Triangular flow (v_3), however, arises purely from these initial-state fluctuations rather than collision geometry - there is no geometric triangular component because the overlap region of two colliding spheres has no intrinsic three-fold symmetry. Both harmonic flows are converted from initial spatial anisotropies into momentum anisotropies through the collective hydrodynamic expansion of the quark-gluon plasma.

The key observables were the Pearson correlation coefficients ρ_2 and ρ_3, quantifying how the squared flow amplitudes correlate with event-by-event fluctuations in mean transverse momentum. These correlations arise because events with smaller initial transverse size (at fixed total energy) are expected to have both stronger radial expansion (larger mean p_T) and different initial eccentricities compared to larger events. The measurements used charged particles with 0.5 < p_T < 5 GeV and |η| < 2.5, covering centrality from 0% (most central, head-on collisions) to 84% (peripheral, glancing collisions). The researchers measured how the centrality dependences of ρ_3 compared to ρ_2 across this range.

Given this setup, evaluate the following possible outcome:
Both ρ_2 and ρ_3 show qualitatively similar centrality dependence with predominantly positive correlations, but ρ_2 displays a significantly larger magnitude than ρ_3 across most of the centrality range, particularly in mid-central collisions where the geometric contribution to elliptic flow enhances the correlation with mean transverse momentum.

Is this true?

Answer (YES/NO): NO